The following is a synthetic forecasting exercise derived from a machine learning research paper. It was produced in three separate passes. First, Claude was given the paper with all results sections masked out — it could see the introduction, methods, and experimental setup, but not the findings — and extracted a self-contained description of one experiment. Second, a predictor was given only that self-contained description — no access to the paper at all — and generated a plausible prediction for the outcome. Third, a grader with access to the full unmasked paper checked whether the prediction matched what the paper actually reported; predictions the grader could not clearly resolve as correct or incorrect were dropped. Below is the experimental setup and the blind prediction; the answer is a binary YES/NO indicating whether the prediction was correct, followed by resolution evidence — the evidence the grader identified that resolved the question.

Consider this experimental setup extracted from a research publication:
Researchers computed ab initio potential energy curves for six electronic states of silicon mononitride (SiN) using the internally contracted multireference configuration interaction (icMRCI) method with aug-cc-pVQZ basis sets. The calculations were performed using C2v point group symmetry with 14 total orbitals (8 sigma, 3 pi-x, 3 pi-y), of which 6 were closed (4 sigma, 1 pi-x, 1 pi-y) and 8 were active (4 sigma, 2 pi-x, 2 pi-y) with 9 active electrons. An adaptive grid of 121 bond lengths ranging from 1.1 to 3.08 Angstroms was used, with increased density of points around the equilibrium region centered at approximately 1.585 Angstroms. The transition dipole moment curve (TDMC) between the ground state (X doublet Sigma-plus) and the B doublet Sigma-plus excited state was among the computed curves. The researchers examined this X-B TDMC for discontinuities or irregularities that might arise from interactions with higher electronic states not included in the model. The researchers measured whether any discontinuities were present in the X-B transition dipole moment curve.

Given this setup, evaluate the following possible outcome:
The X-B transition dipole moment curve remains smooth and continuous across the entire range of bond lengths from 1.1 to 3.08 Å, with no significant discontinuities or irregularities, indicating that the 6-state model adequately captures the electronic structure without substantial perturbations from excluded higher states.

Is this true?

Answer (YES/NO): NO